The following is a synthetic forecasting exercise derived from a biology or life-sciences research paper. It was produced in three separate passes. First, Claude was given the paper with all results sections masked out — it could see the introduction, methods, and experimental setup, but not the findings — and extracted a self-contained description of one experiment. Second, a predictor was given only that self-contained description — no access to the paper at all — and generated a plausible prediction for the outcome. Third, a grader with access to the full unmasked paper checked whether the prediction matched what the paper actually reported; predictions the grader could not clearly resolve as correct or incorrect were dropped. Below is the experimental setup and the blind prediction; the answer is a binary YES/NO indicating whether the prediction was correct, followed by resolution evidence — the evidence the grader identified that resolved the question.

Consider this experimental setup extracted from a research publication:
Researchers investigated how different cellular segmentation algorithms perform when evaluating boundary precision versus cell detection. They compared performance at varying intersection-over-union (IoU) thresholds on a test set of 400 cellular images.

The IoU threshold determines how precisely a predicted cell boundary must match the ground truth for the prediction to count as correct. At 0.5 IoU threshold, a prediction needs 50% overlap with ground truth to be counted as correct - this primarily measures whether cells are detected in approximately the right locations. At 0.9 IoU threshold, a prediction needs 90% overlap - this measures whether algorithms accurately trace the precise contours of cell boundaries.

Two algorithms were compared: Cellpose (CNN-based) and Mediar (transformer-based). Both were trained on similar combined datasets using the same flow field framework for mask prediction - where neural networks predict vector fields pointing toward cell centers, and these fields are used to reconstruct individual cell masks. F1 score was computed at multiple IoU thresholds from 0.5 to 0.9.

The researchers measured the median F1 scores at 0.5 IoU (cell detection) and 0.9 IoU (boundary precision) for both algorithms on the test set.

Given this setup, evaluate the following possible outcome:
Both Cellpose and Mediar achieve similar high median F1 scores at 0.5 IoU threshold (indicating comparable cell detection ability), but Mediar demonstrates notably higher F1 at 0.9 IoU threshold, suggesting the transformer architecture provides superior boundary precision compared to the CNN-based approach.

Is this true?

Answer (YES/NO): NO